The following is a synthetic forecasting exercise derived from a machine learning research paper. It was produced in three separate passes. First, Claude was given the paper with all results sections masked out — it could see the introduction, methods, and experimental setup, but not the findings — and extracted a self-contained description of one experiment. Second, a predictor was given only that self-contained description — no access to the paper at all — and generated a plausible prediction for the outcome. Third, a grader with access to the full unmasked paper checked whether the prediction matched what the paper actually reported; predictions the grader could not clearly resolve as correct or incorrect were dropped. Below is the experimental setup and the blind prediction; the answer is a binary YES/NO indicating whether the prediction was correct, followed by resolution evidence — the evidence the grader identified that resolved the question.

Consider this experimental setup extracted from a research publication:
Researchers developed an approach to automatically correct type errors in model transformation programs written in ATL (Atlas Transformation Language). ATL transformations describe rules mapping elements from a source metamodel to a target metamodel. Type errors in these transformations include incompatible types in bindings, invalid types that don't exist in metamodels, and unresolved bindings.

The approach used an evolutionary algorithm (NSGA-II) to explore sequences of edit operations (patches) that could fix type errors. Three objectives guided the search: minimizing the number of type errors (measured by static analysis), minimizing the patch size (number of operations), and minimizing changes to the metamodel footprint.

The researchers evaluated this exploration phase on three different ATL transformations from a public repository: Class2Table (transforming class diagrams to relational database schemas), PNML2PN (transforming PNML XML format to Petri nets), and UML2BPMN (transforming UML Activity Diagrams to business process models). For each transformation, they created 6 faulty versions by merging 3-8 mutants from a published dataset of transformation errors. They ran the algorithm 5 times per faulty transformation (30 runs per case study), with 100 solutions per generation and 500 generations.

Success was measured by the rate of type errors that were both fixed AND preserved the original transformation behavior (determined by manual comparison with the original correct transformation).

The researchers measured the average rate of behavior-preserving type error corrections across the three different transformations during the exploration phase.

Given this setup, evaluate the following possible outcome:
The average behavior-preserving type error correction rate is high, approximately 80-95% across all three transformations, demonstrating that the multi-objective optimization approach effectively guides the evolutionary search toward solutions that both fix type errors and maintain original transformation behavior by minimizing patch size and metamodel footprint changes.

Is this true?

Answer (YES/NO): NO